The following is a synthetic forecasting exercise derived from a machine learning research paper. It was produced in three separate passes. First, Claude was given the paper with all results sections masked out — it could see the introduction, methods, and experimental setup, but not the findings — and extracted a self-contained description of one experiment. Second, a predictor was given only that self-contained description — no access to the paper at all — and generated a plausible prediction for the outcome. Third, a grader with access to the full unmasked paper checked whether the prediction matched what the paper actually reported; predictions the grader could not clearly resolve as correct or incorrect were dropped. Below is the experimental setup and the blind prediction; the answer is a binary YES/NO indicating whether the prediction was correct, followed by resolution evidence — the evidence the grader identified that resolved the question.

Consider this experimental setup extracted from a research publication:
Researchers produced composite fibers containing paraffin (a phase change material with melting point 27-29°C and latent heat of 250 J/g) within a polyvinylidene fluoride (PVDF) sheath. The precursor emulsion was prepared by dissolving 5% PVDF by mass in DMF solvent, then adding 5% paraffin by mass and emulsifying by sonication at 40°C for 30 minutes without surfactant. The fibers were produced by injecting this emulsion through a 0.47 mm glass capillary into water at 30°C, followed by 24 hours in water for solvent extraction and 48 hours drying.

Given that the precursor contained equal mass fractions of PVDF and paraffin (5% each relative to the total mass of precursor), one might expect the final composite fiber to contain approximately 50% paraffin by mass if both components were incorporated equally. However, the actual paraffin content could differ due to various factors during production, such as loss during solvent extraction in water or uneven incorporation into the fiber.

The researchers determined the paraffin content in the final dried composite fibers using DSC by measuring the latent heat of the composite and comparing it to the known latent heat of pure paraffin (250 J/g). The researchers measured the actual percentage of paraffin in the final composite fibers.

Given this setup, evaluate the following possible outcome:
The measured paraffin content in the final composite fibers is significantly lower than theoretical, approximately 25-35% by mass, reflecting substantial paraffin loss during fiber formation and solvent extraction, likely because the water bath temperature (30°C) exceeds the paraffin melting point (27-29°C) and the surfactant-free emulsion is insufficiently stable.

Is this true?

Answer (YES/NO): NO